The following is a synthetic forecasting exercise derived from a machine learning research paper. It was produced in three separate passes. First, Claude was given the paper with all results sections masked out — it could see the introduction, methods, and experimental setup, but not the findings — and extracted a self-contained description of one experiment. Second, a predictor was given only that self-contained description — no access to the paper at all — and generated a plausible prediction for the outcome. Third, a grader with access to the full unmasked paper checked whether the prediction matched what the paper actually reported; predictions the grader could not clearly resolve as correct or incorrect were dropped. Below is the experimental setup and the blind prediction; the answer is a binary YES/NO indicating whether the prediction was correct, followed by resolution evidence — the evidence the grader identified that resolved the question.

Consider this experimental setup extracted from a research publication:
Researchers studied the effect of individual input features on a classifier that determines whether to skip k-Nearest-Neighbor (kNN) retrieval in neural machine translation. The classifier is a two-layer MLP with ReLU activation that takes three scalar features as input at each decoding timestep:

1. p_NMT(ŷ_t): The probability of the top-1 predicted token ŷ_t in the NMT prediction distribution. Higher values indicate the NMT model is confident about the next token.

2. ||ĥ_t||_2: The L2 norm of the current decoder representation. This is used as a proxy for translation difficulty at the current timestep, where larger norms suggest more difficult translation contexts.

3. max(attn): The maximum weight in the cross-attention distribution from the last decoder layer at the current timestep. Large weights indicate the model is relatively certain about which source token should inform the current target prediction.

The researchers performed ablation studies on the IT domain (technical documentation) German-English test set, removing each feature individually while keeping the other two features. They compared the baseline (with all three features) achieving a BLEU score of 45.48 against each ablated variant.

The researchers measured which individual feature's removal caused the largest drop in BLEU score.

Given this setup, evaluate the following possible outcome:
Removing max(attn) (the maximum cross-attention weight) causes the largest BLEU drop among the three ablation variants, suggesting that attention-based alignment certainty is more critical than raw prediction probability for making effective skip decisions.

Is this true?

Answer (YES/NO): NO